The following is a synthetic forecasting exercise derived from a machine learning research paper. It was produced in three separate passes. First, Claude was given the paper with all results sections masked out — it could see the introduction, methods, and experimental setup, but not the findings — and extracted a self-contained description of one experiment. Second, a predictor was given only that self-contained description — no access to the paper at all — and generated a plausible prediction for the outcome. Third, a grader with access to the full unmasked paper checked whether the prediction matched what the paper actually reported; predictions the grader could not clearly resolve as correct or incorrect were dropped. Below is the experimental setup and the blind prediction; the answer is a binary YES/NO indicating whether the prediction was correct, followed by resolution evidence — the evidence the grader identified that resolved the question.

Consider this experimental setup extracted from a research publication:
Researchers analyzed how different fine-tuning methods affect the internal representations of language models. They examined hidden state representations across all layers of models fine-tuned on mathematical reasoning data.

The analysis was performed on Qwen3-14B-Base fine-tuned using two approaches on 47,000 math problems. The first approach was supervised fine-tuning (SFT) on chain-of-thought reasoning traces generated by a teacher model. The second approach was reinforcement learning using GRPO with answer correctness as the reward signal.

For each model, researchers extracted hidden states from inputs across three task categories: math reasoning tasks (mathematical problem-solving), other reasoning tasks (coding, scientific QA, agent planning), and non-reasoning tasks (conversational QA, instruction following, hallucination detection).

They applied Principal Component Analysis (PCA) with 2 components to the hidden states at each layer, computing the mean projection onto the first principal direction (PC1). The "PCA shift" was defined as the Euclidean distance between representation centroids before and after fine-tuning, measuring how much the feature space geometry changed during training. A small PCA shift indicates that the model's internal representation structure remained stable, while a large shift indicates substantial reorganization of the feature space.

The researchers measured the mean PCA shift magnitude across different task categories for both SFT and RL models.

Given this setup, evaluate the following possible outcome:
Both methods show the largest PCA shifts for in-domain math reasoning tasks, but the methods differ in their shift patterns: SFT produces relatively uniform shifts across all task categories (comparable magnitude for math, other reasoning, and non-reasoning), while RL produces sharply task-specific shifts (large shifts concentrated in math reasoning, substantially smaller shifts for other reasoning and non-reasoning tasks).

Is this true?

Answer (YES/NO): NO